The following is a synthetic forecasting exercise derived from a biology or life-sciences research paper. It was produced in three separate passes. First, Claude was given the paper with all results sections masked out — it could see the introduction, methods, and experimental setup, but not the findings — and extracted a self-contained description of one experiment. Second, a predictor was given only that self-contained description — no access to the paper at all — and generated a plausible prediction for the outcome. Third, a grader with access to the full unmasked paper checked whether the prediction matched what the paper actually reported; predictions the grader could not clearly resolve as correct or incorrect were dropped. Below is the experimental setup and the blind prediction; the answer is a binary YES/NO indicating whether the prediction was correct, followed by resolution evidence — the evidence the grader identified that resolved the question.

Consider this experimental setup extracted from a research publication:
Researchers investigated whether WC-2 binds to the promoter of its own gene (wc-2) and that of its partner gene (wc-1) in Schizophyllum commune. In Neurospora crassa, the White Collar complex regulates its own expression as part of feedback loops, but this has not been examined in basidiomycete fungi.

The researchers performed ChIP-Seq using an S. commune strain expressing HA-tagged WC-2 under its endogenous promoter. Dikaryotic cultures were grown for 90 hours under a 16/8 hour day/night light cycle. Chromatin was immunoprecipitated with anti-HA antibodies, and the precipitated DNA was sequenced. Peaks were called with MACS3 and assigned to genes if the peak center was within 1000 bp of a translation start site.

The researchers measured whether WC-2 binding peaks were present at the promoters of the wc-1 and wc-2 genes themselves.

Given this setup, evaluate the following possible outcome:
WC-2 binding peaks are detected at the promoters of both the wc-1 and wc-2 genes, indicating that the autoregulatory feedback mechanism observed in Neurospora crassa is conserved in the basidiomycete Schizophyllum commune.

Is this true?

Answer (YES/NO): NO